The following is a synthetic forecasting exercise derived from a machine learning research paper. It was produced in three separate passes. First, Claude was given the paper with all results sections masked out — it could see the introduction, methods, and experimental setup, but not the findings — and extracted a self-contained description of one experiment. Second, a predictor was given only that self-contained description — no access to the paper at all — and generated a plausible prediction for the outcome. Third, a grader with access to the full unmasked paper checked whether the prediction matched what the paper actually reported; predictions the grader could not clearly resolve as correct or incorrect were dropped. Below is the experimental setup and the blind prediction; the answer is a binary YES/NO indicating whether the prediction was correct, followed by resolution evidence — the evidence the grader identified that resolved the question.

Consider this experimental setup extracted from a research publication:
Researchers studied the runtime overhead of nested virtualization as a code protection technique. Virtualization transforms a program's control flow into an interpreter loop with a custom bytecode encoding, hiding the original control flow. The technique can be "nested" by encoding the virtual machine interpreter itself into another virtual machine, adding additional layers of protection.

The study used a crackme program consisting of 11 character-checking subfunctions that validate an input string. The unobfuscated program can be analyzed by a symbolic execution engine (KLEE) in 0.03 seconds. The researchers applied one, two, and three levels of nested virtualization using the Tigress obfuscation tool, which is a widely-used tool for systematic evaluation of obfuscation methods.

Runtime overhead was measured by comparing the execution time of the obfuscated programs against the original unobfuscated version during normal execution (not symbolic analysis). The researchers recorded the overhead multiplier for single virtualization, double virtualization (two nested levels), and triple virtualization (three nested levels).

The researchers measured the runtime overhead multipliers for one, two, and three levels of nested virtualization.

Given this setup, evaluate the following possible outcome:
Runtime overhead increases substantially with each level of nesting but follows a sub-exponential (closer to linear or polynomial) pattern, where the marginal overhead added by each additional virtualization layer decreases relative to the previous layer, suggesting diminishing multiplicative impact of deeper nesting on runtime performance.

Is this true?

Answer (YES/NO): NO